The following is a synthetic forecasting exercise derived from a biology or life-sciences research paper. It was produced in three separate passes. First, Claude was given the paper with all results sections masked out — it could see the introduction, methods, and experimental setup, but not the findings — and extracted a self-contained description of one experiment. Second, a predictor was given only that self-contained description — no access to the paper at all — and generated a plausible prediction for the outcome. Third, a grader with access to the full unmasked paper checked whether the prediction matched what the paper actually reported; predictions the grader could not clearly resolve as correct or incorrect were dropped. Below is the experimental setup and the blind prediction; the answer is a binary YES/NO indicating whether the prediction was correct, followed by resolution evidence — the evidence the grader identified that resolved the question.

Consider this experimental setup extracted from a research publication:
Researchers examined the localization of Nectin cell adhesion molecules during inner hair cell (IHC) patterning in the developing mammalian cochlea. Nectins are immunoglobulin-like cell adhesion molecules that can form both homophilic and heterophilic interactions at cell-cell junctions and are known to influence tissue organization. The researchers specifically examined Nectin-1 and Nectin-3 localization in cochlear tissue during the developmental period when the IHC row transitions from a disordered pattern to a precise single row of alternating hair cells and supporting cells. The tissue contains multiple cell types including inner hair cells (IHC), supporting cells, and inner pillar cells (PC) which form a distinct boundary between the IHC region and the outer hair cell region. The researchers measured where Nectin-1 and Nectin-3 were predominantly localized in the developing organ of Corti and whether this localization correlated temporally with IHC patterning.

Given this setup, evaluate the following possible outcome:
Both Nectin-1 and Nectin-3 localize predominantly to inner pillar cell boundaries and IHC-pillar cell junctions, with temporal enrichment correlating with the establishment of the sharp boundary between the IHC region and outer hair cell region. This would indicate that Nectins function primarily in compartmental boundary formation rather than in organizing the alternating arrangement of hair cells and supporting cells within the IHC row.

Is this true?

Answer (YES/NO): YES